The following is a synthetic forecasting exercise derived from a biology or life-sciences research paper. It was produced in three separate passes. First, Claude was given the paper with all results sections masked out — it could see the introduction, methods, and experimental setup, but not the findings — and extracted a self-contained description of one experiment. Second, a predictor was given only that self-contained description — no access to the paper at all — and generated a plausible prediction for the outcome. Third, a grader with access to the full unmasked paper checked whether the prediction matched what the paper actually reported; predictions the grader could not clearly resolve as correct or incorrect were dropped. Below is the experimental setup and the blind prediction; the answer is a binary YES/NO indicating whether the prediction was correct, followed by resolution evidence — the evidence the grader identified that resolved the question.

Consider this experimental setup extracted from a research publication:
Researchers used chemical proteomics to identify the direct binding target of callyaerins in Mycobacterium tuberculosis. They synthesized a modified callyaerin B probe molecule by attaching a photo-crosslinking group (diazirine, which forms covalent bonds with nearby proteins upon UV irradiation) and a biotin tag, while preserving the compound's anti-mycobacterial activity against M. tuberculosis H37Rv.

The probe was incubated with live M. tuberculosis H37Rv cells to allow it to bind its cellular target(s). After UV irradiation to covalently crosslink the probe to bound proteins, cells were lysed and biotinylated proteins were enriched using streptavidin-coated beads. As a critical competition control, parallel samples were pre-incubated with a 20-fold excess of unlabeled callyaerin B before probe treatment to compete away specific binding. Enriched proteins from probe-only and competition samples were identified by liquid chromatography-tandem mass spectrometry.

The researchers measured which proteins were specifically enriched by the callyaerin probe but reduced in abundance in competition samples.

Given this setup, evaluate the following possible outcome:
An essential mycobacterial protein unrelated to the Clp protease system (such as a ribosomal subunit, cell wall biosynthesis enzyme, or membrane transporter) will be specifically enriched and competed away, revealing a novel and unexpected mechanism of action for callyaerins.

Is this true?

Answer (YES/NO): NO